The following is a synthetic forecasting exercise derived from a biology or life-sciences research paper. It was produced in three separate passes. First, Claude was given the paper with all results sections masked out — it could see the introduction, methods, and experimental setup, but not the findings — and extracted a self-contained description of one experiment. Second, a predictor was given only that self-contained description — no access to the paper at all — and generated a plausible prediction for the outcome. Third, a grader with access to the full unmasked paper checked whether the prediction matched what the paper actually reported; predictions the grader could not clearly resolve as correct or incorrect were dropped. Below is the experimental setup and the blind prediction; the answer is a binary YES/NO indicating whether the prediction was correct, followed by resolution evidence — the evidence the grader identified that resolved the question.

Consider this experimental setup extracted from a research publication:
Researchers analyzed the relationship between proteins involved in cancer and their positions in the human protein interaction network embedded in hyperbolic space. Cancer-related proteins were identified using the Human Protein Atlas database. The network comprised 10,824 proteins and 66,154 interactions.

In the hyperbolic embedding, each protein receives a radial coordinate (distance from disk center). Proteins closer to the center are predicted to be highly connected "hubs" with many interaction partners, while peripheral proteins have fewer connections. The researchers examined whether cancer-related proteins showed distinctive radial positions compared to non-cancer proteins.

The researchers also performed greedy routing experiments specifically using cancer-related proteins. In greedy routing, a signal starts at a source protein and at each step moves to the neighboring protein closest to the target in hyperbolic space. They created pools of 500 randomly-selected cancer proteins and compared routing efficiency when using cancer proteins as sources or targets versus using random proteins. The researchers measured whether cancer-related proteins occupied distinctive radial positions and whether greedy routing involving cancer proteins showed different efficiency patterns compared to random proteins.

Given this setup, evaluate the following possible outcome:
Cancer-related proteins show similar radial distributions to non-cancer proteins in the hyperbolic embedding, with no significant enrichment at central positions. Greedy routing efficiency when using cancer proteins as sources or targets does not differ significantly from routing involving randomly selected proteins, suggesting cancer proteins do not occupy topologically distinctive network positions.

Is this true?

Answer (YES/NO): NO